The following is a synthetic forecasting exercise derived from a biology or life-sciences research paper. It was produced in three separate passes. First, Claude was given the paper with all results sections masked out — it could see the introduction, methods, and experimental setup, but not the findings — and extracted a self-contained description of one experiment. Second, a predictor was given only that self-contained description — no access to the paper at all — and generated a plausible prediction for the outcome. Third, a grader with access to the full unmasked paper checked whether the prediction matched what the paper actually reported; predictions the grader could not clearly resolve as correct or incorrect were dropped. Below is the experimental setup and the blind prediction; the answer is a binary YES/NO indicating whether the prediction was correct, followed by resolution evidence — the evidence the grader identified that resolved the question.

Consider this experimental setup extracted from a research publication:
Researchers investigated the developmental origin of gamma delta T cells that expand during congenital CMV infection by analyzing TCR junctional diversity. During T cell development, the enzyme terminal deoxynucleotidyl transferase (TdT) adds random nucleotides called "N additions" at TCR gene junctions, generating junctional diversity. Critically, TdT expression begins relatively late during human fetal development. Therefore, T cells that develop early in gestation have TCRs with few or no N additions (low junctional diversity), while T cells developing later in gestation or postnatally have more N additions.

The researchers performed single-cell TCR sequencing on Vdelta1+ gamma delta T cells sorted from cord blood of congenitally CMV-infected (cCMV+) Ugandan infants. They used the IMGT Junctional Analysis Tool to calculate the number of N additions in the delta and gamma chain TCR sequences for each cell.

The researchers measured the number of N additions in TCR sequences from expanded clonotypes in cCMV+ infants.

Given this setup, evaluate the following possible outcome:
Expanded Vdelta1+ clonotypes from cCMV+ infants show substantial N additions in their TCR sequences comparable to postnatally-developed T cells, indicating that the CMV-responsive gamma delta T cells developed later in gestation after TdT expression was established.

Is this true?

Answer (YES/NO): NO